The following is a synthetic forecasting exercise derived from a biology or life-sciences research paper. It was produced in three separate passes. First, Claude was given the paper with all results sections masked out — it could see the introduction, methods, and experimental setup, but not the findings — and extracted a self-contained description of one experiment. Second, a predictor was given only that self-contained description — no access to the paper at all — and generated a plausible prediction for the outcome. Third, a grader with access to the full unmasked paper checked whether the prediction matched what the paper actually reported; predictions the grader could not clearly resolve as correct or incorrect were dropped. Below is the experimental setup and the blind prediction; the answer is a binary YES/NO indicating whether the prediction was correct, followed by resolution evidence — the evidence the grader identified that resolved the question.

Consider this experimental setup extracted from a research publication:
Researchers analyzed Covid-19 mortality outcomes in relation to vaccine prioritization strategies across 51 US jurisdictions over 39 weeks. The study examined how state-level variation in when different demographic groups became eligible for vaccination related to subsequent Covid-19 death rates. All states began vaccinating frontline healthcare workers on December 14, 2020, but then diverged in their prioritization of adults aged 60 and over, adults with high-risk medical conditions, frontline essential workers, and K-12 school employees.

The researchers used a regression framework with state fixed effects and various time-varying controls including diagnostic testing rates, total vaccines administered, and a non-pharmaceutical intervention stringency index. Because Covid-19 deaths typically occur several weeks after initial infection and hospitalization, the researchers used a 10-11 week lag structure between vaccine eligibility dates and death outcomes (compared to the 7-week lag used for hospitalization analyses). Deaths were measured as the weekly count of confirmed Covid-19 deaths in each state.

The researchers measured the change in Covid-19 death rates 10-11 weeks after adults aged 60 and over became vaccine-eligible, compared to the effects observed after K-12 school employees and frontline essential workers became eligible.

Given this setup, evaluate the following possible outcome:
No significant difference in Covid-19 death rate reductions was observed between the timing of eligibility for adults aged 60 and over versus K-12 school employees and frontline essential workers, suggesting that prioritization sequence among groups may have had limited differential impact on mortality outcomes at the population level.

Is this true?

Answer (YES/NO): NO